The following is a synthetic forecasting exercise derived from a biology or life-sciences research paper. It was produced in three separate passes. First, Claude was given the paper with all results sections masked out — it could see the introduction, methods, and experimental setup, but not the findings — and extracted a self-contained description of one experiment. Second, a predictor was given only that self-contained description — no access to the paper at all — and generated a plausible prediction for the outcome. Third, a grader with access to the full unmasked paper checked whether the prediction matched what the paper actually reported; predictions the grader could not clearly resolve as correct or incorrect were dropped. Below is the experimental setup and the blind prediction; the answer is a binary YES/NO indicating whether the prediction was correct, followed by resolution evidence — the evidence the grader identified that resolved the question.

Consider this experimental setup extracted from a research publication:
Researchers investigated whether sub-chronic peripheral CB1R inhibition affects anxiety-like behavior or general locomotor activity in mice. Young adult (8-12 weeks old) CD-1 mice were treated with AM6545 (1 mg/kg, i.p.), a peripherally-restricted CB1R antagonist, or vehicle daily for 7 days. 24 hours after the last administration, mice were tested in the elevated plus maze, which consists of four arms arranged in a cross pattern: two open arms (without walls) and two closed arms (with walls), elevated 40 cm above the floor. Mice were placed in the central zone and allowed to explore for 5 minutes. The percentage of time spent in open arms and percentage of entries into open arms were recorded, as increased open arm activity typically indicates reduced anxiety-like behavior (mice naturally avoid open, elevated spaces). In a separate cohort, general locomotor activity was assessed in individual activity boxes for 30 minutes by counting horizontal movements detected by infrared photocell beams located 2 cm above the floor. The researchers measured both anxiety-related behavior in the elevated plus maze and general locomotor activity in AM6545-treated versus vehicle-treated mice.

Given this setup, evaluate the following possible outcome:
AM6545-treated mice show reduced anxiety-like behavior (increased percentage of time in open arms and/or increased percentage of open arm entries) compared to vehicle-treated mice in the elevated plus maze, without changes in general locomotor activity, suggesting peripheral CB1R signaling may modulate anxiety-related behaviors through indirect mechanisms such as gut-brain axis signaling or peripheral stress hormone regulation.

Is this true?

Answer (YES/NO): NO